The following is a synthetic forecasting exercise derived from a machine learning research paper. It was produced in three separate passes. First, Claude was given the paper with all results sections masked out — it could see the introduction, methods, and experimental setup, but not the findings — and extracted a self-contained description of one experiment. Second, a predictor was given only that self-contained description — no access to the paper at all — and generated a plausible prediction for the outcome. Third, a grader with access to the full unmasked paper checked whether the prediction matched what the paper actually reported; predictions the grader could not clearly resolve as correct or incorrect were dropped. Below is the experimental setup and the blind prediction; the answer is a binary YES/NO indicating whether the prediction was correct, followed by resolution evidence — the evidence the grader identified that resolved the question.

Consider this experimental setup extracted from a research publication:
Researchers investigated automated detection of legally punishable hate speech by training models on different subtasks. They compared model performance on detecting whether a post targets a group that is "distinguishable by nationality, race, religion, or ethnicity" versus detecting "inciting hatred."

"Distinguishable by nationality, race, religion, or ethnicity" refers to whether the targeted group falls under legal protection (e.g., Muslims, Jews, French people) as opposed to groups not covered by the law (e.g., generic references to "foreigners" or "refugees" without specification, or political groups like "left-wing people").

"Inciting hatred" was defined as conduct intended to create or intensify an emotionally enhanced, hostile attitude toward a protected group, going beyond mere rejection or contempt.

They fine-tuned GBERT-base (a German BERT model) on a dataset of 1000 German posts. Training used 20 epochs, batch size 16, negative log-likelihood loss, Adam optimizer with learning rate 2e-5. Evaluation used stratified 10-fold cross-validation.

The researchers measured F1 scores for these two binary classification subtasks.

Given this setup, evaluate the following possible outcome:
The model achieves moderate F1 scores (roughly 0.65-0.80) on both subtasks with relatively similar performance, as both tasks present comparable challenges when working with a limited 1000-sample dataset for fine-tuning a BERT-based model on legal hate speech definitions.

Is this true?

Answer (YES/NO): NO